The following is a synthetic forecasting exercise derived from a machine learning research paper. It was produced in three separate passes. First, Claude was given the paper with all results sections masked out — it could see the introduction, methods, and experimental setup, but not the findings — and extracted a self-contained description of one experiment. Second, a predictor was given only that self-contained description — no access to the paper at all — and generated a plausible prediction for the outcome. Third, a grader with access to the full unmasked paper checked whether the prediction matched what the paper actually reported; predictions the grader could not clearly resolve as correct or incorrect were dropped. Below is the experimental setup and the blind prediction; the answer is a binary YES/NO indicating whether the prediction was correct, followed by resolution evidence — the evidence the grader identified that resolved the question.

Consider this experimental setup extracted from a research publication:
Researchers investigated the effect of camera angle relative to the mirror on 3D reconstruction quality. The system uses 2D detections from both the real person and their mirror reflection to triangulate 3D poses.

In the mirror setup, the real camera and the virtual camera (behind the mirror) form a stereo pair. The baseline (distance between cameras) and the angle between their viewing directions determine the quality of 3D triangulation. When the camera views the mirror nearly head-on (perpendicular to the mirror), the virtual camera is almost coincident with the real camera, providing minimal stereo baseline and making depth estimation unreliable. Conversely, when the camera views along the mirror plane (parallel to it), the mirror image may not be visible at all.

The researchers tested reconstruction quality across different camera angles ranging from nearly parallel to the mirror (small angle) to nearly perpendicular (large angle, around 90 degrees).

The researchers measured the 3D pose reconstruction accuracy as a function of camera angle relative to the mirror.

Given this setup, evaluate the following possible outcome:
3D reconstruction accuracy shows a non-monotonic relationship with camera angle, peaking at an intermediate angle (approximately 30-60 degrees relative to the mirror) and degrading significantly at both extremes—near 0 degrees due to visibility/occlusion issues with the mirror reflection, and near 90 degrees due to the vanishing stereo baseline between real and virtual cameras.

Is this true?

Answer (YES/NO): NO